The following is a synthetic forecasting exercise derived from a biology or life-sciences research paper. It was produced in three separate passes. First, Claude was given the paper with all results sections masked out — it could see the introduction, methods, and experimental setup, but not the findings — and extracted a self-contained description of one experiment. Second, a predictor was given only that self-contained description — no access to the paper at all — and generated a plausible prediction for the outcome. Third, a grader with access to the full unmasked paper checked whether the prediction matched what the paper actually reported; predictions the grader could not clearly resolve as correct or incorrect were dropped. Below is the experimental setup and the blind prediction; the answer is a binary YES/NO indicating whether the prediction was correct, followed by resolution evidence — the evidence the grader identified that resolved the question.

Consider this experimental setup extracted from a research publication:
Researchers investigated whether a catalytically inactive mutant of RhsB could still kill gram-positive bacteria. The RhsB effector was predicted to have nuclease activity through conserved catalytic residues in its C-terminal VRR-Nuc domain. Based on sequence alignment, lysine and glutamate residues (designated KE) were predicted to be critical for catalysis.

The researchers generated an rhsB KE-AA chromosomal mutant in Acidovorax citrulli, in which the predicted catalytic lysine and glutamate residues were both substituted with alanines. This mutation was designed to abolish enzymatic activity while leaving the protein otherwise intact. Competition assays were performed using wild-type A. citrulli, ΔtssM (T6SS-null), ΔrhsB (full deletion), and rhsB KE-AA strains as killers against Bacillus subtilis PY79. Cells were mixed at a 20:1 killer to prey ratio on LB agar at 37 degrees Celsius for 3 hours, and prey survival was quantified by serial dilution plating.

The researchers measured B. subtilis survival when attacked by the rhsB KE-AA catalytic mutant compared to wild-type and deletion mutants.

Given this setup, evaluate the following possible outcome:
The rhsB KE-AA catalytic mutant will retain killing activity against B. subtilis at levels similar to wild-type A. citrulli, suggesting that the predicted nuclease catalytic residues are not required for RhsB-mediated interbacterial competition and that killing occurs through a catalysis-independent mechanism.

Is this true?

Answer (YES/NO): NO